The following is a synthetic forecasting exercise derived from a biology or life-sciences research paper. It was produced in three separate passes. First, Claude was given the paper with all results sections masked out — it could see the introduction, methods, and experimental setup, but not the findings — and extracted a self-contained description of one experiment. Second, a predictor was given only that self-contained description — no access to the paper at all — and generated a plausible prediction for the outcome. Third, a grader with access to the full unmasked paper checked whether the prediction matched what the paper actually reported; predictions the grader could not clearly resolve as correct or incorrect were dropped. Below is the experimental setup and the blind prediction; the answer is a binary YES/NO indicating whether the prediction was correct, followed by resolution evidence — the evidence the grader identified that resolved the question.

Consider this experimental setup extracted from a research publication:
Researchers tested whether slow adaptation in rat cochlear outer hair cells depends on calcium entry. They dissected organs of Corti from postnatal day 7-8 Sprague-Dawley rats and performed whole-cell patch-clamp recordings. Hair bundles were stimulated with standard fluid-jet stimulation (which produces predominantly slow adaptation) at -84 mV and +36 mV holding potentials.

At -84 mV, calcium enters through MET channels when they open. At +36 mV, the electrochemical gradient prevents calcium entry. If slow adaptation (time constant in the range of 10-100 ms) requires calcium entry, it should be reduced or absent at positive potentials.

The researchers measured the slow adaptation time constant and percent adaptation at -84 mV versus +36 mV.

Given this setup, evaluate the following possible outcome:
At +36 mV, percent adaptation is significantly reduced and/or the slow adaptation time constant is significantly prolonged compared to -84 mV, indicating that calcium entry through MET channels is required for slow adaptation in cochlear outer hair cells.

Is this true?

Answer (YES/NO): YES